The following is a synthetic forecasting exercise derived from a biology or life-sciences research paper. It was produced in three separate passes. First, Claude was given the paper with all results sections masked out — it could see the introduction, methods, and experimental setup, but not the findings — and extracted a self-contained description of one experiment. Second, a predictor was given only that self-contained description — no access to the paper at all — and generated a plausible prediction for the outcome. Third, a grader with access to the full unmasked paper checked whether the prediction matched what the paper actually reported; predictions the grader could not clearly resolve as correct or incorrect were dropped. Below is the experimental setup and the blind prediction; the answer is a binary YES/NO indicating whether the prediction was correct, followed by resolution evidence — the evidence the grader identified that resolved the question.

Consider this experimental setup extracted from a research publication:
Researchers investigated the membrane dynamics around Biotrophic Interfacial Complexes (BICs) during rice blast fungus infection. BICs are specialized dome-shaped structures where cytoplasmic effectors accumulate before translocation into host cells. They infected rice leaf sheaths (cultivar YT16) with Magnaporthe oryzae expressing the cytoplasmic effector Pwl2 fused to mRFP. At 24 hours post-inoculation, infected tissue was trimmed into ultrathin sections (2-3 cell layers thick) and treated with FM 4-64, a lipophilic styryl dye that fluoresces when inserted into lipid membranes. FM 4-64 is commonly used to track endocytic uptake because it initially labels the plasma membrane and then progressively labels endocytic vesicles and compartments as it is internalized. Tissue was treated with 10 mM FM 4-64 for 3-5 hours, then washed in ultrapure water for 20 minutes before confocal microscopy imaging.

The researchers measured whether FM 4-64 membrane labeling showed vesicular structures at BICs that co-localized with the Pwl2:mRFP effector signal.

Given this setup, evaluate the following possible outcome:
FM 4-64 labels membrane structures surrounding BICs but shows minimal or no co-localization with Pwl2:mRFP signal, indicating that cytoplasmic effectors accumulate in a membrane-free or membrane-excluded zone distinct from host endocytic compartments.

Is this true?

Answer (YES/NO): NO